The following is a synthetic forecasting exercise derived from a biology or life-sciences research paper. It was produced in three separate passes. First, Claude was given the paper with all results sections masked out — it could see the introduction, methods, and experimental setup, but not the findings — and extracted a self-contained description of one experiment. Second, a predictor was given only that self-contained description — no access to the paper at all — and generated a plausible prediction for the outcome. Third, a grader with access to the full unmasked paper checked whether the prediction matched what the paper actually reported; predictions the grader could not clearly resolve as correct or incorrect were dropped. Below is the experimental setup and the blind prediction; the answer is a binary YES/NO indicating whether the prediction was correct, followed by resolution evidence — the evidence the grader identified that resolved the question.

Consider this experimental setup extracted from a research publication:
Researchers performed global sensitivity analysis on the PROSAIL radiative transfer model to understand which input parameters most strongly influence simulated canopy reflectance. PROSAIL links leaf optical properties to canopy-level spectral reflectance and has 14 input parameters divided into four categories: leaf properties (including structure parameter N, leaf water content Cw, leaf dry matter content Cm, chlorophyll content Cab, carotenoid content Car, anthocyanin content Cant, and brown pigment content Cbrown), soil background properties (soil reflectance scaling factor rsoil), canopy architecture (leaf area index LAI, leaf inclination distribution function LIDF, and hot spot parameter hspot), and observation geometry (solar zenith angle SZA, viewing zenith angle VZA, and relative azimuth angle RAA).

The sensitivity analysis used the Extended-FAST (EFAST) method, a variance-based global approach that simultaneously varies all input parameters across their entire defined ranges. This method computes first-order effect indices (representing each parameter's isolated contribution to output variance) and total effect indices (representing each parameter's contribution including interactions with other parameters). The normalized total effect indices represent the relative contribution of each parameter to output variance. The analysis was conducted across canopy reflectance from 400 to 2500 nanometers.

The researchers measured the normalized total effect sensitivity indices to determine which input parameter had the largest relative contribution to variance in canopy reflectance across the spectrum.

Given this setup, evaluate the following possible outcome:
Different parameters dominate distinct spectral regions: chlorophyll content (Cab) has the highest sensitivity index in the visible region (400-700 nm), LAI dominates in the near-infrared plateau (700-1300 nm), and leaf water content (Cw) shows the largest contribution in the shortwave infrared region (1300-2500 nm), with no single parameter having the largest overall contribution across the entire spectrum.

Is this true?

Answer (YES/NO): NO